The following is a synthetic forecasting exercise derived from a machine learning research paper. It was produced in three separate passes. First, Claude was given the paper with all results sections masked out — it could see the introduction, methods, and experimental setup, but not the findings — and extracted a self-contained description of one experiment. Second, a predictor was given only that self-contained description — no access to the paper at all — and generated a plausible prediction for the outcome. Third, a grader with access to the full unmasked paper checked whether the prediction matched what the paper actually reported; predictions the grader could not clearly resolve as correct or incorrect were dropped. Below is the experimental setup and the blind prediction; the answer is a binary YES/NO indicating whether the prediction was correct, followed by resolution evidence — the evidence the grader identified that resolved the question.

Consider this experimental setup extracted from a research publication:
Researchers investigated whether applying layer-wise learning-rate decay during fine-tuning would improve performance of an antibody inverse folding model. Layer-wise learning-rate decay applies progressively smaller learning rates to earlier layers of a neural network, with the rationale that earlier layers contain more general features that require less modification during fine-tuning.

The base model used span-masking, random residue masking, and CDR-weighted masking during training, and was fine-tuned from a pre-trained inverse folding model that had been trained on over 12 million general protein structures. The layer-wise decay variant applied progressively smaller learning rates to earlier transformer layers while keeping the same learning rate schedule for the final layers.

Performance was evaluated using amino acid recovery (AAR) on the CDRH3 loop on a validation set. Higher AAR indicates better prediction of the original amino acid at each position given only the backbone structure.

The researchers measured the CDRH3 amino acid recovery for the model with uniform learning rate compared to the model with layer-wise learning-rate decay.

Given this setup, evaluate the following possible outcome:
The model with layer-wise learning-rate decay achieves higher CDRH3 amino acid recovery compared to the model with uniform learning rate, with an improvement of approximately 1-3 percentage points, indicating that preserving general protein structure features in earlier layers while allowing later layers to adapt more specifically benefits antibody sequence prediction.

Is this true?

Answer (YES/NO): YES